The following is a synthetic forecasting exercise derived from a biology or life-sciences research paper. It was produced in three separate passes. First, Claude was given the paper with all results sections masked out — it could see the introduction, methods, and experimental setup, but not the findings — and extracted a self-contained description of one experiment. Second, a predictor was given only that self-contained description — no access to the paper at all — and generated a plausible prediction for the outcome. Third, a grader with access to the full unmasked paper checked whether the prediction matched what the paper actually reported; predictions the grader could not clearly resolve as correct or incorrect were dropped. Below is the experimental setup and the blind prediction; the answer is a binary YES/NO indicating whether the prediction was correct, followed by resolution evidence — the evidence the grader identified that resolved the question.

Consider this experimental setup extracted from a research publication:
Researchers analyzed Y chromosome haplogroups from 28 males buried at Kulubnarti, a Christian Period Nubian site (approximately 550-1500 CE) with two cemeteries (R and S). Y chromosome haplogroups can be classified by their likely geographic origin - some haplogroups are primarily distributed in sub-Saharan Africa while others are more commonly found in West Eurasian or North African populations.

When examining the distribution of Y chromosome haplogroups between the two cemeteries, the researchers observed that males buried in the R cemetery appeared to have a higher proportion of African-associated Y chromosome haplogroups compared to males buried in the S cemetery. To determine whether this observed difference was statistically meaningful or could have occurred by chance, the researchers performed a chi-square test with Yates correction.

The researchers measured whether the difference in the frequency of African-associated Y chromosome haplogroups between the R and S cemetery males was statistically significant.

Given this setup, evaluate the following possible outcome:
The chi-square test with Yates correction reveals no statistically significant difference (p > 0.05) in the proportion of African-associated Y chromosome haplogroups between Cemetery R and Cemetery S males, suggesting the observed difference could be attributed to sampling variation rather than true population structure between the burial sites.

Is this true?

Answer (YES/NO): YES